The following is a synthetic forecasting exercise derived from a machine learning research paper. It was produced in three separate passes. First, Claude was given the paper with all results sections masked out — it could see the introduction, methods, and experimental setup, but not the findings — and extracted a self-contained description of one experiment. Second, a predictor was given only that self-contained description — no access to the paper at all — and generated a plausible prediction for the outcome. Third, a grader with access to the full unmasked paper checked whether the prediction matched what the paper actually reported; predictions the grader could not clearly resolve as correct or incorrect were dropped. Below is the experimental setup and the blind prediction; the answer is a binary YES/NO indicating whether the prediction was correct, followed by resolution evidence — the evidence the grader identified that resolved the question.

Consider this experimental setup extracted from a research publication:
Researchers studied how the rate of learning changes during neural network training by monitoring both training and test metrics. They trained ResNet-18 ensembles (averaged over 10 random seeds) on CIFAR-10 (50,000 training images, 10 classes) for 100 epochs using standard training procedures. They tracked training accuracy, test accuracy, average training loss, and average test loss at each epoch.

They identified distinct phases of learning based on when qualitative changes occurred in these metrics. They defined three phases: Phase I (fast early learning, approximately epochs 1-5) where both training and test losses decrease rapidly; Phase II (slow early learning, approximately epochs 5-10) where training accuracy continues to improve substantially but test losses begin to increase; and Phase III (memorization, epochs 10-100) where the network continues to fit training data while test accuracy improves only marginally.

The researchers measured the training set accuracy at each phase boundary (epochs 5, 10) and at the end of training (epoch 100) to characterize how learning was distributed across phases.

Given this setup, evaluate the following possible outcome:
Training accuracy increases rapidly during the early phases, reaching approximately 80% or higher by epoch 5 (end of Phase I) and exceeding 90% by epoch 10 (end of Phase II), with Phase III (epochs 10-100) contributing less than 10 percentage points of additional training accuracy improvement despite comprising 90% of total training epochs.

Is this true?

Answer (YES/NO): YES